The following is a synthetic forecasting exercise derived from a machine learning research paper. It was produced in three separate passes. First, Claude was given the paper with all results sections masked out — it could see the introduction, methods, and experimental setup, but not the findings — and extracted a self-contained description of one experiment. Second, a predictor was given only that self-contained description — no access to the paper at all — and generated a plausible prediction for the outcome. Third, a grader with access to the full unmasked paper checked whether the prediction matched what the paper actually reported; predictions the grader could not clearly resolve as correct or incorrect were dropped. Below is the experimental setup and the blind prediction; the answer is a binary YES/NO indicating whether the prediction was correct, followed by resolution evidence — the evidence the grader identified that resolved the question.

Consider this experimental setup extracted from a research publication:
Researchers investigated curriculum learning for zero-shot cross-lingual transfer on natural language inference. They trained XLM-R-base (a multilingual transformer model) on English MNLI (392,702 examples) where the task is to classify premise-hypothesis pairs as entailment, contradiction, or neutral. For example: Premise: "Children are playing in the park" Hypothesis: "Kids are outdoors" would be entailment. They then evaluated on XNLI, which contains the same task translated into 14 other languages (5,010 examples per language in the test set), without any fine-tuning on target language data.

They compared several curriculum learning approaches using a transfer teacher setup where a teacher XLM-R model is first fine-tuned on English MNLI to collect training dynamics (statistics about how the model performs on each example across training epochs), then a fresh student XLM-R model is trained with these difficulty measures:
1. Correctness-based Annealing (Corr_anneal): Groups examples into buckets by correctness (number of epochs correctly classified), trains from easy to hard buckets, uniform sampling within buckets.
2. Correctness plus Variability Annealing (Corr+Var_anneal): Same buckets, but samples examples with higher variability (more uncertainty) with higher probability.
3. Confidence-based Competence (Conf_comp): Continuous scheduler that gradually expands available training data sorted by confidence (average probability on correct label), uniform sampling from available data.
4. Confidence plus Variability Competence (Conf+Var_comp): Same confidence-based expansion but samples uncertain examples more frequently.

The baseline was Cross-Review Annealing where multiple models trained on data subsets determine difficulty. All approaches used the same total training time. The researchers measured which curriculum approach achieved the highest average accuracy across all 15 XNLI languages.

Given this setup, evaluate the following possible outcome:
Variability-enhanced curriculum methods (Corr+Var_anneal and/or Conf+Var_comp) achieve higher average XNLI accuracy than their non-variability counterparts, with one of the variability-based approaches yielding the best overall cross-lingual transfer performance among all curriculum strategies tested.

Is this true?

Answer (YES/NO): YES